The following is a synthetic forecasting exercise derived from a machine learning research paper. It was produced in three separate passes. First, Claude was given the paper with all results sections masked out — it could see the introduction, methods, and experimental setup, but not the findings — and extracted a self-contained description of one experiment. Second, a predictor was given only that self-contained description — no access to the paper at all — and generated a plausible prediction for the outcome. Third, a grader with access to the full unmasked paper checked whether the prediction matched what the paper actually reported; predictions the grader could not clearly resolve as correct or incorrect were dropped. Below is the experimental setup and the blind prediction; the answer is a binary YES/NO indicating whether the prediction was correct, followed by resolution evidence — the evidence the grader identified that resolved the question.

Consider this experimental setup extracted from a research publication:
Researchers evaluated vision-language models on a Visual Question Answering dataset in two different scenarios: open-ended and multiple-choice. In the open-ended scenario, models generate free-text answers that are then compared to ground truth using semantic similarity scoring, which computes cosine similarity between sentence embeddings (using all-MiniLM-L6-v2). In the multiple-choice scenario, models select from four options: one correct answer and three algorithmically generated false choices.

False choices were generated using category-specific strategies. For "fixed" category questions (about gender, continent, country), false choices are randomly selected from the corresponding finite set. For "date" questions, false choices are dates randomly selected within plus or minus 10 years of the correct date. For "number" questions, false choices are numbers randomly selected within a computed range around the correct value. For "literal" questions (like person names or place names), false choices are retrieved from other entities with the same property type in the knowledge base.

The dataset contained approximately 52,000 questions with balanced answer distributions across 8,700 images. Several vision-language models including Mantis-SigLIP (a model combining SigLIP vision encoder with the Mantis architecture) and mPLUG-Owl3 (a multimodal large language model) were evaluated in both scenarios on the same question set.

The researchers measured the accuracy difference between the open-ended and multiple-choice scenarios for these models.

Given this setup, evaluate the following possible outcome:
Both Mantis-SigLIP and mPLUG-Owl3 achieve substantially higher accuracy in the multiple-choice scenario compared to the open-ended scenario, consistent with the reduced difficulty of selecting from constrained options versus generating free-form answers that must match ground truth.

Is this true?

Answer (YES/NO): YES